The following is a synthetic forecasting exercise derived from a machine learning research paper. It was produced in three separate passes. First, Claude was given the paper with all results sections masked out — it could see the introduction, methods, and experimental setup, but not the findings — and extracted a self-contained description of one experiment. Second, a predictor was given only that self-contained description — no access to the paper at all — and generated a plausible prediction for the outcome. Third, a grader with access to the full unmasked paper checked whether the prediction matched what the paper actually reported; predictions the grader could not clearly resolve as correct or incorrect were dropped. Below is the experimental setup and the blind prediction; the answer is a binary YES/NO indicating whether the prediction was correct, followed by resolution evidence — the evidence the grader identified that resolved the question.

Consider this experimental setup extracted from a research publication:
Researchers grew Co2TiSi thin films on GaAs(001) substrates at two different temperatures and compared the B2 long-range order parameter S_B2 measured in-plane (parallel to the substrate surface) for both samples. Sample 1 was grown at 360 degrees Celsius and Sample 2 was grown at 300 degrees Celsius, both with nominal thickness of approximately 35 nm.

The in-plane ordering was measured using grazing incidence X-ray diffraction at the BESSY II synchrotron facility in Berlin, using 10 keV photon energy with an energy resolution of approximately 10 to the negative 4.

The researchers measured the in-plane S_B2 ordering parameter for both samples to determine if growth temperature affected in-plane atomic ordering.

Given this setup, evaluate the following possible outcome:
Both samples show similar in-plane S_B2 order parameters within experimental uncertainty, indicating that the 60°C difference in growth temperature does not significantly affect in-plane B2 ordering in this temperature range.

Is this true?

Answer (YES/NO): YES